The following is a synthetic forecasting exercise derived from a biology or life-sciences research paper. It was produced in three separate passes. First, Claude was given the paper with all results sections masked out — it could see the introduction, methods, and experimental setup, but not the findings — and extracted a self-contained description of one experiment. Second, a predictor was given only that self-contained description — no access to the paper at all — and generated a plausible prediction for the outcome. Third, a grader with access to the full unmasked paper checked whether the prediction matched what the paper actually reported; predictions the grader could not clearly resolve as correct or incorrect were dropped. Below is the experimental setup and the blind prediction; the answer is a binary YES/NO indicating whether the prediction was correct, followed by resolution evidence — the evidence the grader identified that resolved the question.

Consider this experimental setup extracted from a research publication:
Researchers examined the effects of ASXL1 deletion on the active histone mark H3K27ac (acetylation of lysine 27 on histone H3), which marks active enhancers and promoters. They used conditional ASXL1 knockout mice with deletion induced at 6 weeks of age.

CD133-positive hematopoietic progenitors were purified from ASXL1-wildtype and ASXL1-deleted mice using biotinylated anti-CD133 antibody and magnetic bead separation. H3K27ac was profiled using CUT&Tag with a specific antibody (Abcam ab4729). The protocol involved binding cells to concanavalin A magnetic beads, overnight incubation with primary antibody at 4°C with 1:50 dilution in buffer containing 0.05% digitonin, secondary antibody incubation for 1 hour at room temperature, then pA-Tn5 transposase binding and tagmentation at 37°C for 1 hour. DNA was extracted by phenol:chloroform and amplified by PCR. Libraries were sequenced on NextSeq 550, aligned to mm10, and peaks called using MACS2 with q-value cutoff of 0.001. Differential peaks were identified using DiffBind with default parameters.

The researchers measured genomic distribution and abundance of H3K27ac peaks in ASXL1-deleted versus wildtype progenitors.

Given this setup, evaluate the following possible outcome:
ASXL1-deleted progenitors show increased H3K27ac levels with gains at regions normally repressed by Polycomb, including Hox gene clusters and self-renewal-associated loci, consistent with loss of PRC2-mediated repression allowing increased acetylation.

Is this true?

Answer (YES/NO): NO